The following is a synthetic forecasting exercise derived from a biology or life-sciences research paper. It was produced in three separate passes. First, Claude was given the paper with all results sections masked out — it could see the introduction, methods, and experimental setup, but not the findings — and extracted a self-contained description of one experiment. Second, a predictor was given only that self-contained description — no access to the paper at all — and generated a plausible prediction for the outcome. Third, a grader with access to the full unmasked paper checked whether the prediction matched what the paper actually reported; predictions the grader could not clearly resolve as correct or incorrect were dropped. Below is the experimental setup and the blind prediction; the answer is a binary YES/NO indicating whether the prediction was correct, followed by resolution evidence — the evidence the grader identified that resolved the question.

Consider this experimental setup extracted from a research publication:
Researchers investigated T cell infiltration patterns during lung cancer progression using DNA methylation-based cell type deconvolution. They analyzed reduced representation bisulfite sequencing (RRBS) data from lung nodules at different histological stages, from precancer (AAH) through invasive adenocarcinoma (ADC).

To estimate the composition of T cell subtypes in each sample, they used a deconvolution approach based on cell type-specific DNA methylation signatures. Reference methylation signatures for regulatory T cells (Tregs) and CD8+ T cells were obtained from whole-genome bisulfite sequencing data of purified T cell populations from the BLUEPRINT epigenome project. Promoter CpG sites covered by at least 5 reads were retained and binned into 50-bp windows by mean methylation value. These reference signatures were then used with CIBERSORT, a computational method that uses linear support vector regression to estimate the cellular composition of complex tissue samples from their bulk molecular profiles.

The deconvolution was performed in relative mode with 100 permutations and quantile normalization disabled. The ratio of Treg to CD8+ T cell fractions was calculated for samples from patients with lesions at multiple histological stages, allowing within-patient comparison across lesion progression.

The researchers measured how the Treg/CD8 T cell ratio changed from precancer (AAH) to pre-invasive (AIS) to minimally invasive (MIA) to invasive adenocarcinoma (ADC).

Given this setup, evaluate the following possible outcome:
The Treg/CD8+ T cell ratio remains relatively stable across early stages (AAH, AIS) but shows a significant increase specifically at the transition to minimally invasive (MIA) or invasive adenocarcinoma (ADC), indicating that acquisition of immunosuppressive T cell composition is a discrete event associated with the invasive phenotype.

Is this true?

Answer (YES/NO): NO